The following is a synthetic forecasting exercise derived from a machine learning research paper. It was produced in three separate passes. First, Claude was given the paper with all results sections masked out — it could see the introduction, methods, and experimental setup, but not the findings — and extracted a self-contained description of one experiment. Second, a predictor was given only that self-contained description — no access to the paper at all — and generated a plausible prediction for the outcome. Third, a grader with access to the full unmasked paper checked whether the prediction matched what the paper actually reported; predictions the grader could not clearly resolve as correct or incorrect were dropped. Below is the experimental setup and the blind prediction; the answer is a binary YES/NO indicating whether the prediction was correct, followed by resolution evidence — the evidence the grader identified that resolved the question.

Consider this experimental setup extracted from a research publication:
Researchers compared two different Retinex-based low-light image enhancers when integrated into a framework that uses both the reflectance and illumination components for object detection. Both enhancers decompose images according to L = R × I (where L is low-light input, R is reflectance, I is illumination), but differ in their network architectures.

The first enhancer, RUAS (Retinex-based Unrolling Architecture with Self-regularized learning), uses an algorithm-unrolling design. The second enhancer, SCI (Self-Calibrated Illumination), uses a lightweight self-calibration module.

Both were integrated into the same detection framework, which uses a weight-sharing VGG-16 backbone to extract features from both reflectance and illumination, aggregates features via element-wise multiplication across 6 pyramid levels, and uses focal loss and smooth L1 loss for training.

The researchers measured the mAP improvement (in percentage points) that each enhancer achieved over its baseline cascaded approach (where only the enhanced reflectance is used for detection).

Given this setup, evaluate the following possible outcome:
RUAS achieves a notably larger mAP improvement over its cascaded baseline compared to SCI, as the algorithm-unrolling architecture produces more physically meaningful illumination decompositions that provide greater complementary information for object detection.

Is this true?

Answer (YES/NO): NO